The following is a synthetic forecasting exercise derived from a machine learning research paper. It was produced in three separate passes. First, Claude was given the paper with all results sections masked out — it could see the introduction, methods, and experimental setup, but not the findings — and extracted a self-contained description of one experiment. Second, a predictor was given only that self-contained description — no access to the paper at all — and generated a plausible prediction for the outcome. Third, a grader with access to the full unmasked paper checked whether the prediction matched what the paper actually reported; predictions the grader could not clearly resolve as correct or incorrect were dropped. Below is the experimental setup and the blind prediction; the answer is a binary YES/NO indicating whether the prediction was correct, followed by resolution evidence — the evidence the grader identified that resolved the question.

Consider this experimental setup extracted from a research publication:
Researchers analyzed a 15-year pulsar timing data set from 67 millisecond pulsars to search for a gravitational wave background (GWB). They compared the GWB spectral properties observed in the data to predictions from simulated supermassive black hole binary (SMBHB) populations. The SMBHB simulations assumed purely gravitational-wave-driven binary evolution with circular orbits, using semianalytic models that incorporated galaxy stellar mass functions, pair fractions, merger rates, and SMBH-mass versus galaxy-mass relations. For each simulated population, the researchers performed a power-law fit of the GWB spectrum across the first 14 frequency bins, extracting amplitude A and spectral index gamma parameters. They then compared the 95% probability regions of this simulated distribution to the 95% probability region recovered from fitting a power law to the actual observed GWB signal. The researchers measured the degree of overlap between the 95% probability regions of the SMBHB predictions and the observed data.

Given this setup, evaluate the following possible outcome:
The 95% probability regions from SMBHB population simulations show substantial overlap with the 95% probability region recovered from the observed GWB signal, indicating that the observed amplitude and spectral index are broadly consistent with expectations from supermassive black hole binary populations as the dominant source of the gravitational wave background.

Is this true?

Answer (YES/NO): NO